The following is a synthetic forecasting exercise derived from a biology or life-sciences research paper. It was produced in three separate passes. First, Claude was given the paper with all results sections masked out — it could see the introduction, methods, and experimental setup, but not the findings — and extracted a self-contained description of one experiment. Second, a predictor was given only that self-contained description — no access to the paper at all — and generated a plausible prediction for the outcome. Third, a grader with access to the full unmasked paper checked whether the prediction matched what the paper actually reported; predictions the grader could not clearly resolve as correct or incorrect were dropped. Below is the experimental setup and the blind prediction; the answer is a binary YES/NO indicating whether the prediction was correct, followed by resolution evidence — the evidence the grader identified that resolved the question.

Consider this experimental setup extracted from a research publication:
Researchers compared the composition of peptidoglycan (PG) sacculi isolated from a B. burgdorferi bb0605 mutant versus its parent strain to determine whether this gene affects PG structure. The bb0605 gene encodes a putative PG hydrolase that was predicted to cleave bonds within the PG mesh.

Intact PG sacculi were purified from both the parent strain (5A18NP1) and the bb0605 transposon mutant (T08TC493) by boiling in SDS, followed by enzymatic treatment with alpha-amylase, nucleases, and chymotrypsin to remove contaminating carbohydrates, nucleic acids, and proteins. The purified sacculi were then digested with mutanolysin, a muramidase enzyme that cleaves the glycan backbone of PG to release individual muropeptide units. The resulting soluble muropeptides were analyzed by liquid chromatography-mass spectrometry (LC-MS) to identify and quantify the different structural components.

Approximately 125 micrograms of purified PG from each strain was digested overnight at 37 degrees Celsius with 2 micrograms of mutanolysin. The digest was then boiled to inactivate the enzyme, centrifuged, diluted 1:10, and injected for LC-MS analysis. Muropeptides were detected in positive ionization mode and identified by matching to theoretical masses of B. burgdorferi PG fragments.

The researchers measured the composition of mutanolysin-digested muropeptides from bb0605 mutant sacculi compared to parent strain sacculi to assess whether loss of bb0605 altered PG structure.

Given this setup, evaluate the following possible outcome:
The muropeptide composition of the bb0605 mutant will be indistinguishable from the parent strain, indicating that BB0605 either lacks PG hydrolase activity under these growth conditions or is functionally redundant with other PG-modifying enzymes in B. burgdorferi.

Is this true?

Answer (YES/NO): NO